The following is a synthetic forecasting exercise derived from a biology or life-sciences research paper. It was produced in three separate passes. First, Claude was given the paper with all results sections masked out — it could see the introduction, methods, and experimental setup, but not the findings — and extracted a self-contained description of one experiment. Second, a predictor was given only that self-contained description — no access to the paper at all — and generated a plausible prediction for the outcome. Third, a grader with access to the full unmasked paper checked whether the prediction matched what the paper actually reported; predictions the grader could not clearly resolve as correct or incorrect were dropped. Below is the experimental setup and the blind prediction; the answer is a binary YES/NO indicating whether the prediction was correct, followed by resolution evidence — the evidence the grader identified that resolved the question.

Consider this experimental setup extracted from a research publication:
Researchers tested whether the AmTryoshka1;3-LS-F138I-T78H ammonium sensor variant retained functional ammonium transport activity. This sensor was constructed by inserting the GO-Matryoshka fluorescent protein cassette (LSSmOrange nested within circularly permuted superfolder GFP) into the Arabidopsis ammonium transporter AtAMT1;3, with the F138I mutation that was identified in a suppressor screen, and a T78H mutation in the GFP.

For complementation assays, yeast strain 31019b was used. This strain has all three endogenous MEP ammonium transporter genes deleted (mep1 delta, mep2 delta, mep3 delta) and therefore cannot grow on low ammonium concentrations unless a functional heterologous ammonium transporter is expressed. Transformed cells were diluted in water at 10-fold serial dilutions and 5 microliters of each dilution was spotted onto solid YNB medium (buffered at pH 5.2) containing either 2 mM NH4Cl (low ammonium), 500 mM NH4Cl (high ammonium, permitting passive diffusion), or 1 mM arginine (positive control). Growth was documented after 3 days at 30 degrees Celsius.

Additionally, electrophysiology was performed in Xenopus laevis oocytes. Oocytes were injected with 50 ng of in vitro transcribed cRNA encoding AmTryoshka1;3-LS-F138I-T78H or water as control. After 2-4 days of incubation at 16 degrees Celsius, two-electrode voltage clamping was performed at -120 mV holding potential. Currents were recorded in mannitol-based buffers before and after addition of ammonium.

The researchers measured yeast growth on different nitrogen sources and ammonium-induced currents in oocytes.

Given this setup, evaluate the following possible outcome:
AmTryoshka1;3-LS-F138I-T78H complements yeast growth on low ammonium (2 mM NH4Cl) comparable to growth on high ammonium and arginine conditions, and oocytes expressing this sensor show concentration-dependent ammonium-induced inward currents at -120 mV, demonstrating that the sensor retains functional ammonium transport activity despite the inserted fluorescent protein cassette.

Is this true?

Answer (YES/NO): YES